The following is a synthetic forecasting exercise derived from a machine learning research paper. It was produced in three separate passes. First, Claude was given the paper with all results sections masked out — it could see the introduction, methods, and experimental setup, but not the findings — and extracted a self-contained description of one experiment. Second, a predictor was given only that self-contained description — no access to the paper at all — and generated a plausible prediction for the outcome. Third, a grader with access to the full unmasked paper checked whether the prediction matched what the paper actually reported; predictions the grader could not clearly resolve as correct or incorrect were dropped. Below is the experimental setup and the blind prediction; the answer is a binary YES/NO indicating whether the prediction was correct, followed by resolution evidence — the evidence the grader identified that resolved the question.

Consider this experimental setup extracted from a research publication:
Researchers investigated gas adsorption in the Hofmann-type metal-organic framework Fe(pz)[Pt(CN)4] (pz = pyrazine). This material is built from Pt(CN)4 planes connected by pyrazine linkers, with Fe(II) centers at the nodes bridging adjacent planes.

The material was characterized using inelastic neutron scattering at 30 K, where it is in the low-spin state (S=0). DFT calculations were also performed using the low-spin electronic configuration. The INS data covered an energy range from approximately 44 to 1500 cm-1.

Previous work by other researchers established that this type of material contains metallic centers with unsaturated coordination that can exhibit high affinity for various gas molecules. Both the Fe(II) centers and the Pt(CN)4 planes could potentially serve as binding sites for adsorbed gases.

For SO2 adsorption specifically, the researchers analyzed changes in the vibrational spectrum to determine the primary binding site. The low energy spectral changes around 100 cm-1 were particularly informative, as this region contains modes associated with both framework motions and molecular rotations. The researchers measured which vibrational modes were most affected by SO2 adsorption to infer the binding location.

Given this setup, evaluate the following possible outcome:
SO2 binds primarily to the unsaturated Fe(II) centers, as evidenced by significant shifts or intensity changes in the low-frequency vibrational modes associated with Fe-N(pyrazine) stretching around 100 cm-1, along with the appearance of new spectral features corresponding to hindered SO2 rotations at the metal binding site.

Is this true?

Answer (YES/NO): NO